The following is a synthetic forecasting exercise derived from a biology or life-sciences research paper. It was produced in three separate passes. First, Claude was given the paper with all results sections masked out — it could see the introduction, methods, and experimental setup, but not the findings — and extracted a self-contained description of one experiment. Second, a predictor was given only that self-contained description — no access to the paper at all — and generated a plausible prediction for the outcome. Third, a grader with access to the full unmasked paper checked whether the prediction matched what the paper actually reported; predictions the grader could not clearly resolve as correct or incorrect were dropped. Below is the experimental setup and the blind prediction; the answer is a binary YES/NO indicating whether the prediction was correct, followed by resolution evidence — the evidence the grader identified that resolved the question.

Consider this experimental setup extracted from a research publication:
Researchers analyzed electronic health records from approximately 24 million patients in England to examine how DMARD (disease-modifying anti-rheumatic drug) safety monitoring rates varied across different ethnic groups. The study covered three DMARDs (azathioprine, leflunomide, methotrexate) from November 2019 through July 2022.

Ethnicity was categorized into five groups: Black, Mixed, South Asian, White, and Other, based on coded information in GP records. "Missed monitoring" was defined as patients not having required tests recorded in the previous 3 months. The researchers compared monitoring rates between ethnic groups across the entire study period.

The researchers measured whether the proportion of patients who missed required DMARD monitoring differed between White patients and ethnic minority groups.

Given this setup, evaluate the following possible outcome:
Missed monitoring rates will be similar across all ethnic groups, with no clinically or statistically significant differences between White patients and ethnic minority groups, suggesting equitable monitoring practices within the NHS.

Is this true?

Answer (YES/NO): NO